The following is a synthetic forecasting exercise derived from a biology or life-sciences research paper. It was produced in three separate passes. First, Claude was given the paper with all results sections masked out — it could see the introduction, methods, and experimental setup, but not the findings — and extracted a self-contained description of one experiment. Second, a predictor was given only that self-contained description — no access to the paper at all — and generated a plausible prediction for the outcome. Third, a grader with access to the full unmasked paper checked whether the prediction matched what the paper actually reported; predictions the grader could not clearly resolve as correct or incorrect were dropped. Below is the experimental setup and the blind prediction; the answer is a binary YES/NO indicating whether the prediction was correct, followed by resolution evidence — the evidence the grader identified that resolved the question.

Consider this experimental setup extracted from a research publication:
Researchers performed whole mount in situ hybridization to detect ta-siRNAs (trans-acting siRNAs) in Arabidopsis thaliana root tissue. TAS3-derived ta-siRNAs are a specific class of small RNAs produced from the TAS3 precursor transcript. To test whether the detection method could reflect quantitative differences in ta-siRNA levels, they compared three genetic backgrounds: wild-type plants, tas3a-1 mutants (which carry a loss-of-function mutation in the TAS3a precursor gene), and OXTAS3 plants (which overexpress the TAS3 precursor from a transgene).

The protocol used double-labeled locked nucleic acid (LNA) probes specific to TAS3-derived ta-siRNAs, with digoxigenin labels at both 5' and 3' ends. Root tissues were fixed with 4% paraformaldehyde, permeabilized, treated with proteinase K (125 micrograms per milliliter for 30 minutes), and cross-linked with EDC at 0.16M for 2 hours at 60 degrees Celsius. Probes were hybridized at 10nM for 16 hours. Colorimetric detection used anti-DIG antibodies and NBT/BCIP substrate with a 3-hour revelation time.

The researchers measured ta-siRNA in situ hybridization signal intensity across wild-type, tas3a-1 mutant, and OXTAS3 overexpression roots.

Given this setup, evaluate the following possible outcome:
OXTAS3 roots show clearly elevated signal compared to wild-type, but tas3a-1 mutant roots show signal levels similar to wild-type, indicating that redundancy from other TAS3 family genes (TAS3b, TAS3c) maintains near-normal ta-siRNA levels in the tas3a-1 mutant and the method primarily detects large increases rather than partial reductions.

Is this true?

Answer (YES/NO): NO